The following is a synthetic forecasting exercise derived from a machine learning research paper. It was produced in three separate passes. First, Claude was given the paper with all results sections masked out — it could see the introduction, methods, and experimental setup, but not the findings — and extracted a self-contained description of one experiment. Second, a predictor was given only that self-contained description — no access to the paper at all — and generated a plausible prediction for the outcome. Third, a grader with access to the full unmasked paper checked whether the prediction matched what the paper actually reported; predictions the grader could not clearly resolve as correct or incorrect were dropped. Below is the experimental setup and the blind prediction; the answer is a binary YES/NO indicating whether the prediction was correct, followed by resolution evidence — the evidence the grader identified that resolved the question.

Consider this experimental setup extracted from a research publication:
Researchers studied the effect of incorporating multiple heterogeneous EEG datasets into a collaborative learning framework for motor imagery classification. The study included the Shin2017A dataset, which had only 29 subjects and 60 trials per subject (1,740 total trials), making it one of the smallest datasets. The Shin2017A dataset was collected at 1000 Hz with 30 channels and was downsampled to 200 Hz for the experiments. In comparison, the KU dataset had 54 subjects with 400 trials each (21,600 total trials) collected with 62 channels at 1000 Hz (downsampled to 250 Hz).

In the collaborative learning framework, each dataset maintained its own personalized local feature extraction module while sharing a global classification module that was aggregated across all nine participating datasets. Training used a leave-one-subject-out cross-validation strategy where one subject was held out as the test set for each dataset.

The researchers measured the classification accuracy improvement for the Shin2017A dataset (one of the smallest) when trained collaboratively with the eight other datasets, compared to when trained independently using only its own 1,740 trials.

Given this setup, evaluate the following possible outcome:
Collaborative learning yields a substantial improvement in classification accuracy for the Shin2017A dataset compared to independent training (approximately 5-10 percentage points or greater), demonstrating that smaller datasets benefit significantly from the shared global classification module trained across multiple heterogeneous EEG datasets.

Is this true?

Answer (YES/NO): YES